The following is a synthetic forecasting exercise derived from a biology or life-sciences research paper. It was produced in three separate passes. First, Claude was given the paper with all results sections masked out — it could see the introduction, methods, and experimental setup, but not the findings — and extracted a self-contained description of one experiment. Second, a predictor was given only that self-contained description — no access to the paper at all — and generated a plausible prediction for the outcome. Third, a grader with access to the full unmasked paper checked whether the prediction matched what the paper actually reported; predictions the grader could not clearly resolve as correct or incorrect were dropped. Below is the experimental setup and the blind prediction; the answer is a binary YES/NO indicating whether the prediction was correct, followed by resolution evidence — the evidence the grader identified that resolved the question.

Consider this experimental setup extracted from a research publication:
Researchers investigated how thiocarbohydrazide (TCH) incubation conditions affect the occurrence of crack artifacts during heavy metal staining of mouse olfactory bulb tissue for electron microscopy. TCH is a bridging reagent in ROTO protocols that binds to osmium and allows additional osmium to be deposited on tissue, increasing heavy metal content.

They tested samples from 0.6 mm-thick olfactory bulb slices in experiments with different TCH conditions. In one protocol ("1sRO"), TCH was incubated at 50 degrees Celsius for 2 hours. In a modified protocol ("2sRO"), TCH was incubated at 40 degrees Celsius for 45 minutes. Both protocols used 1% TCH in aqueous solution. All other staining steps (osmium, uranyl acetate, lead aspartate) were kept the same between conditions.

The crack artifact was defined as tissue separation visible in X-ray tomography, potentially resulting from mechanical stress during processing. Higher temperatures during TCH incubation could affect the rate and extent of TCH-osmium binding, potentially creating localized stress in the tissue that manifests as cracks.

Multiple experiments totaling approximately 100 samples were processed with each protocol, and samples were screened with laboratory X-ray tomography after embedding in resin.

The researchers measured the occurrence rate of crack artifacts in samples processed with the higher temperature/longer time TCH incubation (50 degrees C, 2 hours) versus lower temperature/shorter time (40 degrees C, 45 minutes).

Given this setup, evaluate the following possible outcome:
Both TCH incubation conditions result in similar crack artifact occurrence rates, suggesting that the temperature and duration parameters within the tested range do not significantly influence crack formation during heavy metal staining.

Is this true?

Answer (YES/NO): NO